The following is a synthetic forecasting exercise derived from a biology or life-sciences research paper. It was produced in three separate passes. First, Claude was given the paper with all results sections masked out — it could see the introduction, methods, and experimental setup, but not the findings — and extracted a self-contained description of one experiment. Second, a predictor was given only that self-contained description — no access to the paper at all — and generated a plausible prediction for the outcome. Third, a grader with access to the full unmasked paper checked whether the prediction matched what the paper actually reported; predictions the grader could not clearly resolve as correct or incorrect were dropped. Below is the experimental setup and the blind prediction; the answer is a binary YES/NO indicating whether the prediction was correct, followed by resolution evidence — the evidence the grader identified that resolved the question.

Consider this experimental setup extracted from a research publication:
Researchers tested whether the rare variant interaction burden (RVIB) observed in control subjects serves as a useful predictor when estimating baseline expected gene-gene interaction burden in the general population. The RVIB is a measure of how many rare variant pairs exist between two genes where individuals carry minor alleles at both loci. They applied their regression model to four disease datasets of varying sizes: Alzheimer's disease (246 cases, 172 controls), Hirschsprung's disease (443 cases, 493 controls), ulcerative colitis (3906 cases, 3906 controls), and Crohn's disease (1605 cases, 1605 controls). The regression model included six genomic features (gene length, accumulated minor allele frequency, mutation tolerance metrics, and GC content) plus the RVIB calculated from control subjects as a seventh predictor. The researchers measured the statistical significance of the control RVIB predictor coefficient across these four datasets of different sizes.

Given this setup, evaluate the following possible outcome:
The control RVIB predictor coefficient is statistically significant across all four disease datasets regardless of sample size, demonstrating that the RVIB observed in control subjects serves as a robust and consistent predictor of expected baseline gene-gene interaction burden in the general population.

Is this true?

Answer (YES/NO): NO